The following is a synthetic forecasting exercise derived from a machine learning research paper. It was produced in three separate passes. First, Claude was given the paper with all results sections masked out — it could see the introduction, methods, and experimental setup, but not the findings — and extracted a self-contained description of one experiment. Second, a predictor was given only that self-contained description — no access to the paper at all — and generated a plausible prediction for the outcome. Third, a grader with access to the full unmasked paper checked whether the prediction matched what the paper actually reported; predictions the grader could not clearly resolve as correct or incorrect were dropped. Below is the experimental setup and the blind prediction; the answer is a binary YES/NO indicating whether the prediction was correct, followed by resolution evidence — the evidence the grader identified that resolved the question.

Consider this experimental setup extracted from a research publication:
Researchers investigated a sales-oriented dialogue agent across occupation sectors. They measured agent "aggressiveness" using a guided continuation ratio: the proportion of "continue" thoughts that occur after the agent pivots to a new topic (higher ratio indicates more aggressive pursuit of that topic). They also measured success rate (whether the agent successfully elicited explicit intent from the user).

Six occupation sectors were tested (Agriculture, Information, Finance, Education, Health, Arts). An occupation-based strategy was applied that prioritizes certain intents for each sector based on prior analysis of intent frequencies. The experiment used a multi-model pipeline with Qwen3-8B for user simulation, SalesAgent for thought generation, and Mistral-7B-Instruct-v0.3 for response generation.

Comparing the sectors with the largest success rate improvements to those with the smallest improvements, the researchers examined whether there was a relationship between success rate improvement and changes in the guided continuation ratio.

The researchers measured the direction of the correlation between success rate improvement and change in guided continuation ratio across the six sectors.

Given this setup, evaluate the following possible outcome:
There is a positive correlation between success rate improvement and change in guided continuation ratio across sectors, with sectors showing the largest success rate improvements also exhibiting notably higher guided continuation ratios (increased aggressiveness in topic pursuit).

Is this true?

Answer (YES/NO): NO